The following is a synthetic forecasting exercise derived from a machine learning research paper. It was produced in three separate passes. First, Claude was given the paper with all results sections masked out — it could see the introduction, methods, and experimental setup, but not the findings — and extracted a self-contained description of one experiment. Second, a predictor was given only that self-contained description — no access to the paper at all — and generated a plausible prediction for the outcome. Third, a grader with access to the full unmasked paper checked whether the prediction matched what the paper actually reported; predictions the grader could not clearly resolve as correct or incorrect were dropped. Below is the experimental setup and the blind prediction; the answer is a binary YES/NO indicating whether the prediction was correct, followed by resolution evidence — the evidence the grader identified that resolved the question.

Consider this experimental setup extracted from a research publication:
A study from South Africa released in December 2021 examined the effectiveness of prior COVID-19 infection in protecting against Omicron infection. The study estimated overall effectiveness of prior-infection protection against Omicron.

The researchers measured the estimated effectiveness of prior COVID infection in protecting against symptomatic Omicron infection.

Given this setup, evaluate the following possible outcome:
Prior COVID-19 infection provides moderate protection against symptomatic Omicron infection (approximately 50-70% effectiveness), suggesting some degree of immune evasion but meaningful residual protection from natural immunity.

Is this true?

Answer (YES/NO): NO